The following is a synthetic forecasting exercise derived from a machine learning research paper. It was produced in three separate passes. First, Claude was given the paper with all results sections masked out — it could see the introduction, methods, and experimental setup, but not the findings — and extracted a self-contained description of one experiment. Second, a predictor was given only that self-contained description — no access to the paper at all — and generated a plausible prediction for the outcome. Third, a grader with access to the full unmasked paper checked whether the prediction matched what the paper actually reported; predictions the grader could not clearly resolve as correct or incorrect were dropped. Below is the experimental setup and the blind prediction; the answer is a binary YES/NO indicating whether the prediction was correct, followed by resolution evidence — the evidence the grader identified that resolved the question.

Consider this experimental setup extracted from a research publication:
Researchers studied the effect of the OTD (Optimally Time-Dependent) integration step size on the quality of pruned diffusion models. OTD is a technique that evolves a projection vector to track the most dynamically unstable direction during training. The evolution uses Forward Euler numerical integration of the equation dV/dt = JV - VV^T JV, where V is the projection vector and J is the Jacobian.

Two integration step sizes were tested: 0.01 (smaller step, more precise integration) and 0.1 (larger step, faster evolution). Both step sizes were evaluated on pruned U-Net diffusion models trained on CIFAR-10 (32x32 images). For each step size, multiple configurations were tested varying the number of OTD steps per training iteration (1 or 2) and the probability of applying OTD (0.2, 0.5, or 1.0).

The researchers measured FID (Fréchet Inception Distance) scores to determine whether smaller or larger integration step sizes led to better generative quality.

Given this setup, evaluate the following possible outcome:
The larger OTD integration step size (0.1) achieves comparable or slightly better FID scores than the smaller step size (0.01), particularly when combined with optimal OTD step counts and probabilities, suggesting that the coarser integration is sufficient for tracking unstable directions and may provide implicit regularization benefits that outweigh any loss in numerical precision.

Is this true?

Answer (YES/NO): NO